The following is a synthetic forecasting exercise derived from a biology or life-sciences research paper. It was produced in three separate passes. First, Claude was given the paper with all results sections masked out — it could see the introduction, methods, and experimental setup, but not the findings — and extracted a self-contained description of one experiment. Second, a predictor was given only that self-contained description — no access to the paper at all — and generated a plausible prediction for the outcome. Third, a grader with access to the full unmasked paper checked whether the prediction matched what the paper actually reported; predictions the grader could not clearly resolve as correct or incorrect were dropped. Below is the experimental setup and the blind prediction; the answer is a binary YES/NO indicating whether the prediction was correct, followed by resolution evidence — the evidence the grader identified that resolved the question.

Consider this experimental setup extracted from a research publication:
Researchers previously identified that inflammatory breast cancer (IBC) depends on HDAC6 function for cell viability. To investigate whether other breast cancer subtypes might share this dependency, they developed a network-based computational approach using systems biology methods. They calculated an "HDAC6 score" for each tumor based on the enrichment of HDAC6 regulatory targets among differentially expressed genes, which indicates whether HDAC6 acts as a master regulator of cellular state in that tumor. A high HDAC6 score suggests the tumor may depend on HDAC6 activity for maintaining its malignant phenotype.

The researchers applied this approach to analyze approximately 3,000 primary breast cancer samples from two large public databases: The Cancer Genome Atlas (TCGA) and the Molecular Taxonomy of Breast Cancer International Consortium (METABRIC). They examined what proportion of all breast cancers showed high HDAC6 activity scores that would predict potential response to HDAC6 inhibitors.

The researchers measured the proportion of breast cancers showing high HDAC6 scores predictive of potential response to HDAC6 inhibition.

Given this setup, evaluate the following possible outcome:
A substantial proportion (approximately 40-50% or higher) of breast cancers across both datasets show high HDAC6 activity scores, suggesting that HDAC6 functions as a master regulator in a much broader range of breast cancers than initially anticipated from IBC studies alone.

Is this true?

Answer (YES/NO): NO